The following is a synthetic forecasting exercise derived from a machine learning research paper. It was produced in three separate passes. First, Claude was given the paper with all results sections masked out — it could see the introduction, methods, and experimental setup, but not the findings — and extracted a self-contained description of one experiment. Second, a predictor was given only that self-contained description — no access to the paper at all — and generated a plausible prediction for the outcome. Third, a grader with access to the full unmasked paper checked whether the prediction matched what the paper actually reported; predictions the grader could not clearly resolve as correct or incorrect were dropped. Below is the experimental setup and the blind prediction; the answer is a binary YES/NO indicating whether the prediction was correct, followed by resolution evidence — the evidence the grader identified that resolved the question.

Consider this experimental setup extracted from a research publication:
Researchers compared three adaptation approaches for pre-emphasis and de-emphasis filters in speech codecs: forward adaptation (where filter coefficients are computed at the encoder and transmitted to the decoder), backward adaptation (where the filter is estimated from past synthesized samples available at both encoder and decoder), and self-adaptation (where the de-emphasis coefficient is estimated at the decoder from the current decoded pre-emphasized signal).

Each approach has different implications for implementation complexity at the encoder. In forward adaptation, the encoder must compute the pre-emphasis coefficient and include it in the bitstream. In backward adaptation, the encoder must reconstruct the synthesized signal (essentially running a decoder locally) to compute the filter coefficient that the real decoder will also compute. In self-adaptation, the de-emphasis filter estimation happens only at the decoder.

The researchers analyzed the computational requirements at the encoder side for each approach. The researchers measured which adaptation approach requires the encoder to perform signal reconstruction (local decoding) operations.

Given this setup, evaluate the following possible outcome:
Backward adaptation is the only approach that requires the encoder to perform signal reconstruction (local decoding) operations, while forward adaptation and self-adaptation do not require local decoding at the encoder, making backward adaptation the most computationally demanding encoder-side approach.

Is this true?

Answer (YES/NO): YES